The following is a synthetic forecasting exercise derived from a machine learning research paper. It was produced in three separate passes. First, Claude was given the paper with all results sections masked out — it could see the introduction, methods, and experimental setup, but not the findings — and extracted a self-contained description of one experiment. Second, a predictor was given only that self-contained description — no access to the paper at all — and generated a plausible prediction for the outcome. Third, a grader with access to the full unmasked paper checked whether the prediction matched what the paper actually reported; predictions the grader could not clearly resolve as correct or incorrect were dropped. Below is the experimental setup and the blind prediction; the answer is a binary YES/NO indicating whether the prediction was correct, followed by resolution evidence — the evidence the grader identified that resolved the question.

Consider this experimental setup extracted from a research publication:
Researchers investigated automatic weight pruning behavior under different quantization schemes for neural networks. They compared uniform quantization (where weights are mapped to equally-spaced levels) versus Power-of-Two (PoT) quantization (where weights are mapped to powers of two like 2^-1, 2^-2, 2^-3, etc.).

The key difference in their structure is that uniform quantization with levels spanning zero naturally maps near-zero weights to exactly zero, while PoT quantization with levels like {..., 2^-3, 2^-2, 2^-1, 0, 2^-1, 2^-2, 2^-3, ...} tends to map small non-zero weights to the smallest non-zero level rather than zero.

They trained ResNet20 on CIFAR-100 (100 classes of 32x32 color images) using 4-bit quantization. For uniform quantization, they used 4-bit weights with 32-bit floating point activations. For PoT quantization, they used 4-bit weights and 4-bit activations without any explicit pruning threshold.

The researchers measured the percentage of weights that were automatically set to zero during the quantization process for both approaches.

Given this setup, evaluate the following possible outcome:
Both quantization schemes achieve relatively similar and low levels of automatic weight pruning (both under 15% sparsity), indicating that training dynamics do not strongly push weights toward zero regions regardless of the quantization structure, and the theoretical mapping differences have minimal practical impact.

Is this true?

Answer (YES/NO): NO